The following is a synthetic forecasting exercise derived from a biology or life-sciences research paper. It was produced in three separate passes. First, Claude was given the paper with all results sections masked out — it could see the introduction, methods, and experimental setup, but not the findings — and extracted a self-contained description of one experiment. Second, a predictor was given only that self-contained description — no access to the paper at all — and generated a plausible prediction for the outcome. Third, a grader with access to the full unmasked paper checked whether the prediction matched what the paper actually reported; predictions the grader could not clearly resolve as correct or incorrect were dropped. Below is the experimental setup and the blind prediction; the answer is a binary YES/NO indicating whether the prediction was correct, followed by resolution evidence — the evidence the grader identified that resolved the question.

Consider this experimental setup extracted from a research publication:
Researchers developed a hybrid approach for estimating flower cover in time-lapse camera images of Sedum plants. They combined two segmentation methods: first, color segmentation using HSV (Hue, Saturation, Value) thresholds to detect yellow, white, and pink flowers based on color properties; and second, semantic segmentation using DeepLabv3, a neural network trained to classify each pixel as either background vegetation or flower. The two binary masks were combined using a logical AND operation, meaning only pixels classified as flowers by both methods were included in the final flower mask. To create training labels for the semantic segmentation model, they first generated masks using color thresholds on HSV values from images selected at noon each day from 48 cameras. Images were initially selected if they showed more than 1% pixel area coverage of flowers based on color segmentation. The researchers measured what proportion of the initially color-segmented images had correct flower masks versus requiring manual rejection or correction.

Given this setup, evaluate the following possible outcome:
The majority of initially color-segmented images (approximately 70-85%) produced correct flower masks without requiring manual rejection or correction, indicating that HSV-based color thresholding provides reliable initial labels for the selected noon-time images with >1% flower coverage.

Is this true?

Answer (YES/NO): NO